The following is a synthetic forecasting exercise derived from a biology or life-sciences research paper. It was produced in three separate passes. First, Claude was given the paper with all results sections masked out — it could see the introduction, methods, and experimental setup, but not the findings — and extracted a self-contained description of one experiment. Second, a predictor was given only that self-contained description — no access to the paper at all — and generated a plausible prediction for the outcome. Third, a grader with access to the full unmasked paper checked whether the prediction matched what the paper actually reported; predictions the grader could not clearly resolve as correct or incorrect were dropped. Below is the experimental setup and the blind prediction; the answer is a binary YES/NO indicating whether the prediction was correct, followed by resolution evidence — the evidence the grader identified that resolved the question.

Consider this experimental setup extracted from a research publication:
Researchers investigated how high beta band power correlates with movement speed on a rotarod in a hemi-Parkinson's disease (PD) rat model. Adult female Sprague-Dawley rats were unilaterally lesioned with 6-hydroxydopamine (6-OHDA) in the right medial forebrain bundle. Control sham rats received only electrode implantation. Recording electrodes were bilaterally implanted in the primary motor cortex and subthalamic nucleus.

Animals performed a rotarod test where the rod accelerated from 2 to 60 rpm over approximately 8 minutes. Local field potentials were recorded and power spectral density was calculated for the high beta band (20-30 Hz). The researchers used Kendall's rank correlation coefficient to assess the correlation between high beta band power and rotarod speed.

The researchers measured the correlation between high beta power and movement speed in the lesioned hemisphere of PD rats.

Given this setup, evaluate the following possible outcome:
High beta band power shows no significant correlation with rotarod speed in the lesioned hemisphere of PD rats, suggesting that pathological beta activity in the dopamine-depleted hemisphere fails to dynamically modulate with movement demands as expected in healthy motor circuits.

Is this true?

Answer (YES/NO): NO